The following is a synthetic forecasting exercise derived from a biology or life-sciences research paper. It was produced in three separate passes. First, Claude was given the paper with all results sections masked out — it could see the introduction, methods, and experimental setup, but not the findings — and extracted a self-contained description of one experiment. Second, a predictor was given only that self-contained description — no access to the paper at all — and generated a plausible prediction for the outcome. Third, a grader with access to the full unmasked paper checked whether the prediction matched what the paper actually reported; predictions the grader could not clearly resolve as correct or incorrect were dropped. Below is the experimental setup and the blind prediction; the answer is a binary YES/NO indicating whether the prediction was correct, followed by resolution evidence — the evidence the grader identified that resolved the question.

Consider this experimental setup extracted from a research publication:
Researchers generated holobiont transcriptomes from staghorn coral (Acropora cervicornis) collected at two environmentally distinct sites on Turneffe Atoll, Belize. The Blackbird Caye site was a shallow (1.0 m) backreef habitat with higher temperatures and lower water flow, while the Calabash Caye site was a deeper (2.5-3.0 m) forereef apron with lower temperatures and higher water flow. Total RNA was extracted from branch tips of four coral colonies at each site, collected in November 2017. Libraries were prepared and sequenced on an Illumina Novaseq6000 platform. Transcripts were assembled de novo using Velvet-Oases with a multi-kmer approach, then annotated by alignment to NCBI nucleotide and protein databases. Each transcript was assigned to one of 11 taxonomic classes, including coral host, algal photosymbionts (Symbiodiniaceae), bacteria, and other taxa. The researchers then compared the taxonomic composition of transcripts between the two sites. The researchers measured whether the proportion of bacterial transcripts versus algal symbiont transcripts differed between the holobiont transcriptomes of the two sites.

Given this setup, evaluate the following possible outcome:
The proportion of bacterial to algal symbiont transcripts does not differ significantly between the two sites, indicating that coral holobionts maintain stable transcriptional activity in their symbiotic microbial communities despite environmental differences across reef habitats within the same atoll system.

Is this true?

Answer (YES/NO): NO